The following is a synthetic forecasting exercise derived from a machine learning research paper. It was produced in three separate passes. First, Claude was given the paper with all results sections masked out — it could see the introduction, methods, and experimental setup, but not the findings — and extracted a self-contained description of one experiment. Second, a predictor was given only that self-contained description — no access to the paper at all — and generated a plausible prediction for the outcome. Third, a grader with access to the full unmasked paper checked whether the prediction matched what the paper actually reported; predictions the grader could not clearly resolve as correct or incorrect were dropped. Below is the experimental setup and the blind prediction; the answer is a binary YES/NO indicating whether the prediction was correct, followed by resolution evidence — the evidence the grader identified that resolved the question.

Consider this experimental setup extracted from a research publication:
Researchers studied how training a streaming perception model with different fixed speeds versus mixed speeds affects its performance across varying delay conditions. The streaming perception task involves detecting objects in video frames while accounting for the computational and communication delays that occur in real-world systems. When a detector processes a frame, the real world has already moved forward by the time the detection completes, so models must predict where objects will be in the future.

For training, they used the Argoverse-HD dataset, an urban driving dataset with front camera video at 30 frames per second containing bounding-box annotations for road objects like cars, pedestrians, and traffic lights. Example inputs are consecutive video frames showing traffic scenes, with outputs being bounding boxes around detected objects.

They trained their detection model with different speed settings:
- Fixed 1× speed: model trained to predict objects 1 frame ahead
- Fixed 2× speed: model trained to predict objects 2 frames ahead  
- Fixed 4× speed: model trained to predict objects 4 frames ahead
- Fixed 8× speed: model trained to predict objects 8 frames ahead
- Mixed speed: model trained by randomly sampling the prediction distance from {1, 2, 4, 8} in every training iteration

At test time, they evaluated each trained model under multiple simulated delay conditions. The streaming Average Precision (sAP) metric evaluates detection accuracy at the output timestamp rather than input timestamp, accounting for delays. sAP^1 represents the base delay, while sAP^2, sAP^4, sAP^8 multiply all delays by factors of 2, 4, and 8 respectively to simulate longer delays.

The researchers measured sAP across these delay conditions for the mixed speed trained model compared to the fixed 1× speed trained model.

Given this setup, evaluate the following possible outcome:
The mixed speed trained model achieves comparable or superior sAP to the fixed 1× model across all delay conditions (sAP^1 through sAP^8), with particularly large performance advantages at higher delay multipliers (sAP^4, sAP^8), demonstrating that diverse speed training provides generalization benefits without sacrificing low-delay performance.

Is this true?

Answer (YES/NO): NO